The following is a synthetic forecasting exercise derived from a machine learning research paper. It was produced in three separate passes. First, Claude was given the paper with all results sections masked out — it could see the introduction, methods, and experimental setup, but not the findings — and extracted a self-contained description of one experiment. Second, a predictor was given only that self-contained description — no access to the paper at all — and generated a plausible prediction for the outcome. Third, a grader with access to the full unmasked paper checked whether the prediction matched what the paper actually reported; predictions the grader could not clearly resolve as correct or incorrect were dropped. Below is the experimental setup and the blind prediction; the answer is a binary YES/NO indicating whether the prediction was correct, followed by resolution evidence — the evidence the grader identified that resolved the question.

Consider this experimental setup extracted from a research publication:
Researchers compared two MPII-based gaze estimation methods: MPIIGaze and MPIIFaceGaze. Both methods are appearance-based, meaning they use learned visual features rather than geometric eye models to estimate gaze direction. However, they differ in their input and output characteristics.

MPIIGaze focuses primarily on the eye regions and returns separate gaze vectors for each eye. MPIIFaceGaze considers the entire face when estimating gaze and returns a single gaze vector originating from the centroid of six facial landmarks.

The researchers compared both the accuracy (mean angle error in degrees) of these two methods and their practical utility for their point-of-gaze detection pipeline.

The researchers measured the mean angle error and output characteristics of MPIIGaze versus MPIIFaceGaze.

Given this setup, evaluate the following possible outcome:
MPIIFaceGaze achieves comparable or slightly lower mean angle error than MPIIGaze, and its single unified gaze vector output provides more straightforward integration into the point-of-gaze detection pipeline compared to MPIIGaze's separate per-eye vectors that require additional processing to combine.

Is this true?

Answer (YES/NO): YES